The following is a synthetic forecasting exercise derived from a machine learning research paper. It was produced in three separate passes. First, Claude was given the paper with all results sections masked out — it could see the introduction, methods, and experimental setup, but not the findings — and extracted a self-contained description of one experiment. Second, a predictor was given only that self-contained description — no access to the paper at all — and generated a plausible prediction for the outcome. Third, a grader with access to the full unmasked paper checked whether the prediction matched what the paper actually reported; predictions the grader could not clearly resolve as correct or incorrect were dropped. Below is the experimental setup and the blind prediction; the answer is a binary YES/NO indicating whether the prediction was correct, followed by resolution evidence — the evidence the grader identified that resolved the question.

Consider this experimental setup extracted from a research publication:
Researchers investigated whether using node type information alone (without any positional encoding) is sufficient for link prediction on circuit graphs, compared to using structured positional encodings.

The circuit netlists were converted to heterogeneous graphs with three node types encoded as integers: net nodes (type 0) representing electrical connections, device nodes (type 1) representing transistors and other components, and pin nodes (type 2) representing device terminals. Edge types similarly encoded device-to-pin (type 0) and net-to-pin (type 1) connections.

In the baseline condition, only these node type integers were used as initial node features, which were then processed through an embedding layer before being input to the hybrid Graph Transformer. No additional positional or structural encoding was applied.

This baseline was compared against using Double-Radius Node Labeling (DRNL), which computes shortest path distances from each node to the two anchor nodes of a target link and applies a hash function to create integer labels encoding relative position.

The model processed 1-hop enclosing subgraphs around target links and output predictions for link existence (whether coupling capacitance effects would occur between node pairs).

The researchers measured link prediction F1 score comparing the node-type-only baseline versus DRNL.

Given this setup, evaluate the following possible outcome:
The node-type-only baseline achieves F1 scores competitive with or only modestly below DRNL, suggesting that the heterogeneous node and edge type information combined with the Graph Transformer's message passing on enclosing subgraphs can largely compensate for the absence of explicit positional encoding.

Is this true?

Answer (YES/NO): NO